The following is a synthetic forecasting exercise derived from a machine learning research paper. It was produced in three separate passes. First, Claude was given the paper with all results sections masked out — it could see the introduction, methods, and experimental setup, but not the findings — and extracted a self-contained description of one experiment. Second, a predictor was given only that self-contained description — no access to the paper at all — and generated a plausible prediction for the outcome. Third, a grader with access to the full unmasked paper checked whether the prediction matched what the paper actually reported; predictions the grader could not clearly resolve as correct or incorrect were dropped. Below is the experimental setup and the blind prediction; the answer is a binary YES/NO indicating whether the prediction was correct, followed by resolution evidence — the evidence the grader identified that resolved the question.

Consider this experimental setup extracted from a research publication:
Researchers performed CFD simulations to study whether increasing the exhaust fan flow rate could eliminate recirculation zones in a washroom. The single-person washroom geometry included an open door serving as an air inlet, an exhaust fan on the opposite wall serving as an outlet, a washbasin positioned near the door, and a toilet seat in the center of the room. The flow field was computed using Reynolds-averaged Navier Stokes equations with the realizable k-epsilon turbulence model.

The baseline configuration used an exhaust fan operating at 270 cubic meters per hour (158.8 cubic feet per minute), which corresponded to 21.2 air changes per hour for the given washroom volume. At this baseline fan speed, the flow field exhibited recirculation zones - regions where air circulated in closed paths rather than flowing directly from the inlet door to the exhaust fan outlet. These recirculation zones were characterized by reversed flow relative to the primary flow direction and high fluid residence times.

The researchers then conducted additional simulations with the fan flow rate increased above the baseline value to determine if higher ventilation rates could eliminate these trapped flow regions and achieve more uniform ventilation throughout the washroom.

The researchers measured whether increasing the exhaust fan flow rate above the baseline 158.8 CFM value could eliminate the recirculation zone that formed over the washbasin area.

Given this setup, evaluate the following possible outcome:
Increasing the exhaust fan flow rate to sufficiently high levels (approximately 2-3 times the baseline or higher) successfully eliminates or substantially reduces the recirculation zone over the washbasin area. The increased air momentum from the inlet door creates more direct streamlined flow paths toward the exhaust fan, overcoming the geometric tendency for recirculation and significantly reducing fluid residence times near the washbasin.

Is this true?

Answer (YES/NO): NO